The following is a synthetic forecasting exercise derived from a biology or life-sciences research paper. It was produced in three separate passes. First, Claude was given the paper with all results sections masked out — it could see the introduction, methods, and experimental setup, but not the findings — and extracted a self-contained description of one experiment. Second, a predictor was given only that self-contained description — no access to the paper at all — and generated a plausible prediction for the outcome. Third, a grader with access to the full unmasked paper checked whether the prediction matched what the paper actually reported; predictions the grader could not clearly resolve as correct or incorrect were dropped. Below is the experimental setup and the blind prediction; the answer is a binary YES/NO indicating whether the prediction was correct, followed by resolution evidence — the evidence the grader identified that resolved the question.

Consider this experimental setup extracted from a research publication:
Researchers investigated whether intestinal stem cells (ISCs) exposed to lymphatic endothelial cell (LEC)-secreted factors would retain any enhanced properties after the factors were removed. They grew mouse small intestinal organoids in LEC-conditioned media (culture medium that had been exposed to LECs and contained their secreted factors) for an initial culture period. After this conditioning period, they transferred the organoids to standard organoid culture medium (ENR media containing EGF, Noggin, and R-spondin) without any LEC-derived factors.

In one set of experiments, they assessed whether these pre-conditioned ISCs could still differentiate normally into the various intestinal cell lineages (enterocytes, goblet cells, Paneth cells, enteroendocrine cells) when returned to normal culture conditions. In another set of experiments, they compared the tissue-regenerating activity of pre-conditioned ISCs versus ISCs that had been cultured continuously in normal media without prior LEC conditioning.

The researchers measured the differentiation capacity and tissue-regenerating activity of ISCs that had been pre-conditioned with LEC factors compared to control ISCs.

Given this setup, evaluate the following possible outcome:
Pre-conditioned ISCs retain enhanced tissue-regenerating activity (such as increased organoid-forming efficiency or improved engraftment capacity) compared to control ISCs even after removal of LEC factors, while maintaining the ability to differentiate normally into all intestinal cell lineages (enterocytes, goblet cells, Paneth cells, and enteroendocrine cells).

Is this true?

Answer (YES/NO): YES